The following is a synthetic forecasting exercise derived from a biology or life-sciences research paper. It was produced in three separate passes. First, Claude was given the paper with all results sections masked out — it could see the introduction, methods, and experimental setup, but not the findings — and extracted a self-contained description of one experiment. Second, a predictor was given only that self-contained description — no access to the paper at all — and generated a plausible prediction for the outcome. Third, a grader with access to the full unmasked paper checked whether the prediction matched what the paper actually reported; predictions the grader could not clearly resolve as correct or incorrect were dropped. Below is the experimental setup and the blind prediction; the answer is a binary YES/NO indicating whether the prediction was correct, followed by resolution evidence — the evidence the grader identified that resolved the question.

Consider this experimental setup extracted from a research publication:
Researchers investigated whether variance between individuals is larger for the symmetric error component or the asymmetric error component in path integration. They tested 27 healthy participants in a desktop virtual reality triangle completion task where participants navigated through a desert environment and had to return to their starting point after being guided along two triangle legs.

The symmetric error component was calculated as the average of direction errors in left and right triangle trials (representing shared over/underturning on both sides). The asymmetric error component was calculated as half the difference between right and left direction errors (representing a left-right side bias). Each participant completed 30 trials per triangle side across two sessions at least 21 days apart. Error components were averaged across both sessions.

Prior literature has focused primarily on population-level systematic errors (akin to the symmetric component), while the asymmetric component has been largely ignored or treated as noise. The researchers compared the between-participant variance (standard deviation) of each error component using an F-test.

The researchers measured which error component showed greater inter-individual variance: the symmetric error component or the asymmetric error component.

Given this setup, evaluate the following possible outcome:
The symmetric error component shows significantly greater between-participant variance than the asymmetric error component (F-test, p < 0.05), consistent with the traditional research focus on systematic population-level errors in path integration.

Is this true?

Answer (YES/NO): YES